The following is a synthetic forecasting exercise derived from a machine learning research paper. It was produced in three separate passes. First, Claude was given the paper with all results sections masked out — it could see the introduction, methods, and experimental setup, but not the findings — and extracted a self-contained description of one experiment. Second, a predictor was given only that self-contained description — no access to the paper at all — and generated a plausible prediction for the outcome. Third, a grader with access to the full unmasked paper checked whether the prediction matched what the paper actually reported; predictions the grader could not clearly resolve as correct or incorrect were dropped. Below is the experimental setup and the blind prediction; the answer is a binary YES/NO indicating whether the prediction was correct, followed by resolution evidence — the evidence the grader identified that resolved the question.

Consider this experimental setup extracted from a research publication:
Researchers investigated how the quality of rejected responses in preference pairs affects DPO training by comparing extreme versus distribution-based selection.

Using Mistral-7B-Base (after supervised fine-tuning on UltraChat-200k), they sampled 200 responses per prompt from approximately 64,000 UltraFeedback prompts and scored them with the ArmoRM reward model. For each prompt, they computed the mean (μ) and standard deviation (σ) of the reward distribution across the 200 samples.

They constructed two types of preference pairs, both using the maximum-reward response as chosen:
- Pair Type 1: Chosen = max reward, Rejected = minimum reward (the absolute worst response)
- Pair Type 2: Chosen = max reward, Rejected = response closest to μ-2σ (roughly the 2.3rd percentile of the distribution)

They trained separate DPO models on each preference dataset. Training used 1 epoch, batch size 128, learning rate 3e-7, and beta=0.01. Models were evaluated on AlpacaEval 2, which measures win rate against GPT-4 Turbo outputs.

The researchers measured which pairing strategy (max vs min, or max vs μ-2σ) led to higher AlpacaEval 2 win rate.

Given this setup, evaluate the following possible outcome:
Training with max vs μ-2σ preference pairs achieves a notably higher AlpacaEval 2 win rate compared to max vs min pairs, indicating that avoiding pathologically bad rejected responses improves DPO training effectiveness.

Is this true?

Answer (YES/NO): YES